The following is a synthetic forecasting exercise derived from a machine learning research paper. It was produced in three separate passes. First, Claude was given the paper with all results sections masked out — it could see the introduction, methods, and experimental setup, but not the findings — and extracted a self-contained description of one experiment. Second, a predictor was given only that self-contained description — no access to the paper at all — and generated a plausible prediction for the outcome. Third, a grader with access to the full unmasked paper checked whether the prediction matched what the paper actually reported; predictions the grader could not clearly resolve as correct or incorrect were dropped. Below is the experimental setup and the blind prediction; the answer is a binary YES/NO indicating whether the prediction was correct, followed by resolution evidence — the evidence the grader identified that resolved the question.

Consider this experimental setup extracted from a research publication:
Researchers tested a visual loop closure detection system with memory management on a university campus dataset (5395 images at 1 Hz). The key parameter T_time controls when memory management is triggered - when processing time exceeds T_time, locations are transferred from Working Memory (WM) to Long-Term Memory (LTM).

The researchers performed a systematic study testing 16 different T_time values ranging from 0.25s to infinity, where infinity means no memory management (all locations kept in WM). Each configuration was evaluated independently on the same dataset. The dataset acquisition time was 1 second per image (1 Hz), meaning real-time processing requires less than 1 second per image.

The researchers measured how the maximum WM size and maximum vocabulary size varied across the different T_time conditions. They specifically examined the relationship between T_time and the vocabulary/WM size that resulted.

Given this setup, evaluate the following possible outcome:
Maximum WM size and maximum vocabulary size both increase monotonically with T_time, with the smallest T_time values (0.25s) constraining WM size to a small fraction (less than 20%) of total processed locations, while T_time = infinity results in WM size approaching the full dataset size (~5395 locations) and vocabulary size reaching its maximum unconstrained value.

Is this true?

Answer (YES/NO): NO